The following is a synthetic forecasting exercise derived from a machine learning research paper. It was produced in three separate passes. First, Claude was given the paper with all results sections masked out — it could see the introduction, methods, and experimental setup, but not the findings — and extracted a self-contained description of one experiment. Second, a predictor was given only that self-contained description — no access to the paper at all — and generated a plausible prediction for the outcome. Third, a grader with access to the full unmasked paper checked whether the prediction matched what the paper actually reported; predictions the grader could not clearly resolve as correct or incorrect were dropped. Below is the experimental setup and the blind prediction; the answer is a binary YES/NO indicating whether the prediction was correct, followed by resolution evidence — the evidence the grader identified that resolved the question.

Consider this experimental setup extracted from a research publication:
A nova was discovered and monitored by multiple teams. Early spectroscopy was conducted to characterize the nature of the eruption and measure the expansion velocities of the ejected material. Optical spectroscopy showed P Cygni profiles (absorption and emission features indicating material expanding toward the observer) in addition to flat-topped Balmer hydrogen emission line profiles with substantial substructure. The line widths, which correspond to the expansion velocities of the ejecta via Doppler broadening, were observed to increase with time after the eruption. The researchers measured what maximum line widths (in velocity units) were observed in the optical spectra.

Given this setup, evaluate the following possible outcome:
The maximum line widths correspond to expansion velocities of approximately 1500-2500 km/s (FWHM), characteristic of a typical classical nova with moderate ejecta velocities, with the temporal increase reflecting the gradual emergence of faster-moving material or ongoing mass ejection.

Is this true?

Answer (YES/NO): NO